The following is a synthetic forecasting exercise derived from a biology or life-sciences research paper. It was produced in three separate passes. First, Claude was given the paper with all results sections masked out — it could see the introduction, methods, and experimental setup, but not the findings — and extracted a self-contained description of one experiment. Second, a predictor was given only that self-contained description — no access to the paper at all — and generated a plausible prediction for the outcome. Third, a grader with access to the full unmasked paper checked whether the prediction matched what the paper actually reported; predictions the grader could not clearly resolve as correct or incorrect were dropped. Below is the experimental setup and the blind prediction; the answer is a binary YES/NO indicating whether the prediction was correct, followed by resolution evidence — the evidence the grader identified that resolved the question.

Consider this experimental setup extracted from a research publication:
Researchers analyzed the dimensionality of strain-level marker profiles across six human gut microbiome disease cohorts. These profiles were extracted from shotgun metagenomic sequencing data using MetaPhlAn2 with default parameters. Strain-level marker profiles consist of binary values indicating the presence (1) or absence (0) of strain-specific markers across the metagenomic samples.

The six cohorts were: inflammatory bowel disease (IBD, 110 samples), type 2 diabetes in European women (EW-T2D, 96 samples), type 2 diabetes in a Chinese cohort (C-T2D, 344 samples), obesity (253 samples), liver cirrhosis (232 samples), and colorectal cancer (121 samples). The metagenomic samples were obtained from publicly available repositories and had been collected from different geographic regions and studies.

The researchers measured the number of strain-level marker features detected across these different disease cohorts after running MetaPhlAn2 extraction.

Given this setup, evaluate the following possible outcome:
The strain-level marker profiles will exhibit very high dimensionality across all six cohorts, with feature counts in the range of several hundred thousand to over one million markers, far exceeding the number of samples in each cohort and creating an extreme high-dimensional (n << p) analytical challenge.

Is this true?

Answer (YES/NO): NO